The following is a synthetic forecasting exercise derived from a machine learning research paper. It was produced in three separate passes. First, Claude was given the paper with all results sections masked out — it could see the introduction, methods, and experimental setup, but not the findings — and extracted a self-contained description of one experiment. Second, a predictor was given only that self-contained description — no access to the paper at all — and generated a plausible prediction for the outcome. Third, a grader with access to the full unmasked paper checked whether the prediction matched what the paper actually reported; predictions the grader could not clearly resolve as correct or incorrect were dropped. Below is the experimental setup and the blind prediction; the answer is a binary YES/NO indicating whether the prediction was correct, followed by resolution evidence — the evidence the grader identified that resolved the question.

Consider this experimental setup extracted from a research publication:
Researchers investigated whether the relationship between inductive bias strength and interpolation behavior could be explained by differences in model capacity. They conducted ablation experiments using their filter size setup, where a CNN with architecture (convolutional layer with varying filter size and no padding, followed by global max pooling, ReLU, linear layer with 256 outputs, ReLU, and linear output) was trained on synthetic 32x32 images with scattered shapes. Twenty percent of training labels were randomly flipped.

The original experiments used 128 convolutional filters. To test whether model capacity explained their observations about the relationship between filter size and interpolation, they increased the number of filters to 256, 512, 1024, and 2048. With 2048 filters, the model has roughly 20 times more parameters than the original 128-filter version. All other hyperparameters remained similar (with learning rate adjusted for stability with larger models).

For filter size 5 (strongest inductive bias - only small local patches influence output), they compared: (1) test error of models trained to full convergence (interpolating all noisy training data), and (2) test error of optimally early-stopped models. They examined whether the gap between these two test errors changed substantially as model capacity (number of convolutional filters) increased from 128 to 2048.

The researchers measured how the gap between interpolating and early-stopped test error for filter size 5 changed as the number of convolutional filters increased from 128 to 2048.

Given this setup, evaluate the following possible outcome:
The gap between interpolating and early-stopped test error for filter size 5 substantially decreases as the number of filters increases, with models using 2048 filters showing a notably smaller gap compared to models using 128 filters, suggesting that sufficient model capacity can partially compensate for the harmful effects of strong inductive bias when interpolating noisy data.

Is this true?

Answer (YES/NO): NO